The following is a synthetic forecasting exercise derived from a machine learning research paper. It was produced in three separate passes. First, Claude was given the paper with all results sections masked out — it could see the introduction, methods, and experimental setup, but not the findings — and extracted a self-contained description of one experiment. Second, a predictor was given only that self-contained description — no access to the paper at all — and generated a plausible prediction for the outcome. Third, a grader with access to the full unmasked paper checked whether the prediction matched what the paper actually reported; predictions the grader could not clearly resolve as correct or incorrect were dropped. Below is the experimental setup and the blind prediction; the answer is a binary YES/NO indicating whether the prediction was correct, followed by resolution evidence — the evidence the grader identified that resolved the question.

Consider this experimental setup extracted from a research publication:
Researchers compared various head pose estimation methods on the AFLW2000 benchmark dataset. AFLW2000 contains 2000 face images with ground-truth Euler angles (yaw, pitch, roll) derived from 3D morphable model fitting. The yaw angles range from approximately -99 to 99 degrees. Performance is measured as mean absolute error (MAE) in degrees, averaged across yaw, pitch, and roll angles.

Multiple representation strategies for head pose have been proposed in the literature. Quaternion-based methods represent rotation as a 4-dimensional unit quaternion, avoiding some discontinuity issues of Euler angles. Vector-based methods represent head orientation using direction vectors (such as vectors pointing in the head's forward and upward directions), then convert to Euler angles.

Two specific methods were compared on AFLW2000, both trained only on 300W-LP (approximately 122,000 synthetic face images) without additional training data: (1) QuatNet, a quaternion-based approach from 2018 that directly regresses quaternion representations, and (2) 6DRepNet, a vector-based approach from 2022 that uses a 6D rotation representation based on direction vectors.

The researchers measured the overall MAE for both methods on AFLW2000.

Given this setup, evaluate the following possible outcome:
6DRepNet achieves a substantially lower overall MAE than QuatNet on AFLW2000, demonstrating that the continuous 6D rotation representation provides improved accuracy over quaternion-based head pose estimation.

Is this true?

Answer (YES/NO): NO